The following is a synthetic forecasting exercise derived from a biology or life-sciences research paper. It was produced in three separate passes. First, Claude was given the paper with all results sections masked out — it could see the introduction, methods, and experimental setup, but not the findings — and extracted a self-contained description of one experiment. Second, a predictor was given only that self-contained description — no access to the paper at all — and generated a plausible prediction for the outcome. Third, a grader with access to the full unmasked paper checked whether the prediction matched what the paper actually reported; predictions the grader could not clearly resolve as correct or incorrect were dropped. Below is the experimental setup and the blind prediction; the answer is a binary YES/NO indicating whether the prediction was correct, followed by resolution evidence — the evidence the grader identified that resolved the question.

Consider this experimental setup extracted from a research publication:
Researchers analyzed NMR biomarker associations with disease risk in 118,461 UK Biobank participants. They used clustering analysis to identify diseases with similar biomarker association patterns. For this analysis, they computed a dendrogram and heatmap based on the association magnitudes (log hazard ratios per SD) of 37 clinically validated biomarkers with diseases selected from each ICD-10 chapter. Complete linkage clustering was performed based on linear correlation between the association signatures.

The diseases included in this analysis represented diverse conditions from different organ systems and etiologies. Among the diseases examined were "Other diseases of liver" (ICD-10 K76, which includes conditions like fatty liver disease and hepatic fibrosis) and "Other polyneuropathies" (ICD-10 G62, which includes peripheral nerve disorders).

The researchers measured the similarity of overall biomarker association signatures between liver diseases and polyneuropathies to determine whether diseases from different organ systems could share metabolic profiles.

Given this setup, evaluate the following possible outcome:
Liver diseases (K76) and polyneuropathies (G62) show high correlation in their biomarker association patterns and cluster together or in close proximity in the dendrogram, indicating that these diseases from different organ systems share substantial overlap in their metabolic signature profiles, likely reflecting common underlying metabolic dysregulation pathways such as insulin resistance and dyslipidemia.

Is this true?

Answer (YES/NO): YES